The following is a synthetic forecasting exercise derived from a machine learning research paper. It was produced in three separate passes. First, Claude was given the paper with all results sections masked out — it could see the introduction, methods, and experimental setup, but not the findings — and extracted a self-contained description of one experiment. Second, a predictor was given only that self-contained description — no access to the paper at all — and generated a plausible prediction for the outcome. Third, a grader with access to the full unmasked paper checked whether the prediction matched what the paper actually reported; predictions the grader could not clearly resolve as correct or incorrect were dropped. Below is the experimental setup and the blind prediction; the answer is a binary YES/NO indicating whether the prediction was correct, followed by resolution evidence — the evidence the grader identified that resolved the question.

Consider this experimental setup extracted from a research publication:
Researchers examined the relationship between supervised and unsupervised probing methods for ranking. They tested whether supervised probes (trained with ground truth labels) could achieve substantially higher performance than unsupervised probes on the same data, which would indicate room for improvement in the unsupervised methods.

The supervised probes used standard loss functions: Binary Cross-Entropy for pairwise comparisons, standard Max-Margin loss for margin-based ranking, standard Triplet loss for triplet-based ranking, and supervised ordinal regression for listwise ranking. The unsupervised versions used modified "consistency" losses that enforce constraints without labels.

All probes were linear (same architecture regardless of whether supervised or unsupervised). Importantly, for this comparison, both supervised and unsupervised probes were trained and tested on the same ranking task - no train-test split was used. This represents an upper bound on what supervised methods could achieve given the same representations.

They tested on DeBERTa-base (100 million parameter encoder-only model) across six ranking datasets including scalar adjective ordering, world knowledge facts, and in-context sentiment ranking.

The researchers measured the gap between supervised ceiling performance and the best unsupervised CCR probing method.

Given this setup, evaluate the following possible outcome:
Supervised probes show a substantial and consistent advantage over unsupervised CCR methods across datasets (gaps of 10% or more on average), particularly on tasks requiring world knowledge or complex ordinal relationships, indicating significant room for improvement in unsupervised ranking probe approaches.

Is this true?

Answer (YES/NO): NO